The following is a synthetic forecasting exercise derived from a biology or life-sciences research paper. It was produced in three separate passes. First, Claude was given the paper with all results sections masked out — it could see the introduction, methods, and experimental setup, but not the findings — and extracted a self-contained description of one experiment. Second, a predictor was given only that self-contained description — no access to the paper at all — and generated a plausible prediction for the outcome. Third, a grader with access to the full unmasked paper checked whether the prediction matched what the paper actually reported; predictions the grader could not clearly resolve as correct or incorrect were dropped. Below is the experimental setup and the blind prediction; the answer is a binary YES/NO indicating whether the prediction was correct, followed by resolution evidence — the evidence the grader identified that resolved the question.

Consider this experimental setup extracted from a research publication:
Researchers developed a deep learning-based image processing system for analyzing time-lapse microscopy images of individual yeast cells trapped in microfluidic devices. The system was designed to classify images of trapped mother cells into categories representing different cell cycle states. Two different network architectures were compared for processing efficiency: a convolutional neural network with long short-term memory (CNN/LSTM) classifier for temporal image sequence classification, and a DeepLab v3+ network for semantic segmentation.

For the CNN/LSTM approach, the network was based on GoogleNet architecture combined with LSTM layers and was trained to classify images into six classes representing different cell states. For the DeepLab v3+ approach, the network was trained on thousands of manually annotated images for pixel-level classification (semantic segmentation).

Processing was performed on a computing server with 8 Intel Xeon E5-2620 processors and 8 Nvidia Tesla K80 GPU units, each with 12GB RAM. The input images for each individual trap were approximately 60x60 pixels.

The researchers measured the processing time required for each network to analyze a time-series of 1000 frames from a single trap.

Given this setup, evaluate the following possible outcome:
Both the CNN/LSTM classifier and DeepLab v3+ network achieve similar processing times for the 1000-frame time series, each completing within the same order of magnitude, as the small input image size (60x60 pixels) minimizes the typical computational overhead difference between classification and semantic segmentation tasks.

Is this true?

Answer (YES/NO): YES